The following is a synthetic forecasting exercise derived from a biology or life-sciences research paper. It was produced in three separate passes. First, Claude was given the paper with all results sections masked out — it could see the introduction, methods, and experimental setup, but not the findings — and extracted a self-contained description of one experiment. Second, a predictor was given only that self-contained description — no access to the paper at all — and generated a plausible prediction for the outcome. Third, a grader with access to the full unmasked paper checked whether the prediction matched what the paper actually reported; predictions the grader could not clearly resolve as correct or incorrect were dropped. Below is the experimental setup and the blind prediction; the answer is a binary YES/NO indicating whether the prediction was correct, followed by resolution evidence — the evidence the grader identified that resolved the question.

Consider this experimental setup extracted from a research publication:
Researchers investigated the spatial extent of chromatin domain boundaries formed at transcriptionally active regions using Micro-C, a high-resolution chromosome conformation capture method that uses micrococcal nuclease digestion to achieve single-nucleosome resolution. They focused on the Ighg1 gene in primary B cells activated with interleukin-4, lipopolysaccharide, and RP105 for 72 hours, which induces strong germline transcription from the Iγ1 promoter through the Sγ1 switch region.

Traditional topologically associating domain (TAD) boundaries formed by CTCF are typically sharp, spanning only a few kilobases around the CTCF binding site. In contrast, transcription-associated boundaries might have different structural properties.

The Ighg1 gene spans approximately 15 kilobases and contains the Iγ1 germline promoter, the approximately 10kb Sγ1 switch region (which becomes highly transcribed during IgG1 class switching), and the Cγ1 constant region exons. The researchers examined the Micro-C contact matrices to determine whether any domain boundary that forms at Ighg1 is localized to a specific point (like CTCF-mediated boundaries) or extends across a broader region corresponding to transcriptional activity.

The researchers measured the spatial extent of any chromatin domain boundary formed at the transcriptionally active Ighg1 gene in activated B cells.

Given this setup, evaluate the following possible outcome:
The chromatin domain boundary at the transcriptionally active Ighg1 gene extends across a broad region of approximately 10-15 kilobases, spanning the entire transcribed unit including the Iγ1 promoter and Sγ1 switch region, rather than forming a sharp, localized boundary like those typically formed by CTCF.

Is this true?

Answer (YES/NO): YES